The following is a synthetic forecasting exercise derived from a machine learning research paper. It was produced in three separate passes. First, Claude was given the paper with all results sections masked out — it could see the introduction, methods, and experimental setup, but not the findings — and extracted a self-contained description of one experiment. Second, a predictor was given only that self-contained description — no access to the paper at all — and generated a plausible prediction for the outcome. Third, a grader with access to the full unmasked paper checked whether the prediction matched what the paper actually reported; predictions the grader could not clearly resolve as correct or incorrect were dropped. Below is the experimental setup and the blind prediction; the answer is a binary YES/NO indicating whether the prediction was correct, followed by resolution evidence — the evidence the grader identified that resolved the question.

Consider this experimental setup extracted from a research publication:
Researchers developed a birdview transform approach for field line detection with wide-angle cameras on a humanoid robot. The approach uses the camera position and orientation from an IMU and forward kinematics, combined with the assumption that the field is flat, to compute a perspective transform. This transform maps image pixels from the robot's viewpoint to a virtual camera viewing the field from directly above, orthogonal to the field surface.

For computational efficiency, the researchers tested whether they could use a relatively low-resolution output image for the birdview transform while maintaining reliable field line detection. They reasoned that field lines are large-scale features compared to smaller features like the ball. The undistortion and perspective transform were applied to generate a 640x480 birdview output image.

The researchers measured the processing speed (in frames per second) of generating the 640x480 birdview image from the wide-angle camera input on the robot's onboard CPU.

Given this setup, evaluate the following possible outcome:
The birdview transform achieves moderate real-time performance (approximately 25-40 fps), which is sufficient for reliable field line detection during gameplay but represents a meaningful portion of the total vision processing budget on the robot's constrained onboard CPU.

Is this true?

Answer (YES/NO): YES